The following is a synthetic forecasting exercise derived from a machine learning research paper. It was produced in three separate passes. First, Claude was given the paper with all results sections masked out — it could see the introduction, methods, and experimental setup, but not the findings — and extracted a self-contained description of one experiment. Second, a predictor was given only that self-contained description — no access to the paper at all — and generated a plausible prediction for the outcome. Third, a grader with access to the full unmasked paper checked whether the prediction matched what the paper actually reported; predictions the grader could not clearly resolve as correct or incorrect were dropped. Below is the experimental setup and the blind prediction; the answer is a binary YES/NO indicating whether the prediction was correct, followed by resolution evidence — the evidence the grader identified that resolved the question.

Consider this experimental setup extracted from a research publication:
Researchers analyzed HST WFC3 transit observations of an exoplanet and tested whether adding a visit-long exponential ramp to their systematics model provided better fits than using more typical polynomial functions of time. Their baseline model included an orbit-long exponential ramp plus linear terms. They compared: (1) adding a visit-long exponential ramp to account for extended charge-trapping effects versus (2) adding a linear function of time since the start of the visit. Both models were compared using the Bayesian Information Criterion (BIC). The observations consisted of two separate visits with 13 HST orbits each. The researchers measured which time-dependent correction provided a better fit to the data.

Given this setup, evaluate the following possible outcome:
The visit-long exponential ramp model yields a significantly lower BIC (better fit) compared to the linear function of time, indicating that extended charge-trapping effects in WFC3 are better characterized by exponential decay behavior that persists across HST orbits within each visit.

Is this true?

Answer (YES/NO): YES